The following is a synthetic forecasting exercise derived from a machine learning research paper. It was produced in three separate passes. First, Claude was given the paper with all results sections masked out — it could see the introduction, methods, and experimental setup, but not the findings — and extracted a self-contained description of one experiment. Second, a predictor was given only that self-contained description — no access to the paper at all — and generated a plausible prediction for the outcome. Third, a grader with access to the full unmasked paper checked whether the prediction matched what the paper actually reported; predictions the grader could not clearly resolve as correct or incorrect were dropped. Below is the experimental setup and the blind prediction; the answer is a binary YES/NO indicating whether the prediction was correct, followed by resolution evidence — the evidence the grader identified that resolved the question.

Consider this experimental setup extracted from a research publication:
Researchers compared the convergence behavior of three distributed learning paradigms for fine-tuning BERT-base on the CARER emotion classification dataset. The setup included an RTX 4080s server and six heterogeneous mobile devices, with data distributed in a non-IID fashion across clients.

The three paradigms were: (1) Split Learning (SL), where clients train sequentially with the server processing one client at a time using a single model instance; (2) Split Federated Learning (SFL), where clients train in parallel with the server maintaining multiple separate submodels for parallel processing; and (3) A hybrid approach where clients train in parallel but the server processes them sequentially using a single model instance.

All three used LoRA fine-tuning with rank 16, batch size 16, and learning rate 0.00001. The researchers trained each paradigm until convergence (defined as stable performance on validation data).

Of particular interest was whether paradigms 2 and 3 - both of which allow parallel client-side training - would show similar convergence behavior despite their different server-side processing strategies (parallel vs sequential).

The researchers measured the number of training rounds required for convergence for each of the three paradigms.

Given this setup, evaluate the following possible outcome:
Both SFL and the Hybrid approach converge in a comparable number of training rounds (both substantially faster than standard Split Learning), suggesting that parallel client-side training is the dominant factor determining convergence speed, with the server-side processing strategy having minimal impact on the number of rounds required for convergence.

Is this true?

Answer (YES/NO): NO